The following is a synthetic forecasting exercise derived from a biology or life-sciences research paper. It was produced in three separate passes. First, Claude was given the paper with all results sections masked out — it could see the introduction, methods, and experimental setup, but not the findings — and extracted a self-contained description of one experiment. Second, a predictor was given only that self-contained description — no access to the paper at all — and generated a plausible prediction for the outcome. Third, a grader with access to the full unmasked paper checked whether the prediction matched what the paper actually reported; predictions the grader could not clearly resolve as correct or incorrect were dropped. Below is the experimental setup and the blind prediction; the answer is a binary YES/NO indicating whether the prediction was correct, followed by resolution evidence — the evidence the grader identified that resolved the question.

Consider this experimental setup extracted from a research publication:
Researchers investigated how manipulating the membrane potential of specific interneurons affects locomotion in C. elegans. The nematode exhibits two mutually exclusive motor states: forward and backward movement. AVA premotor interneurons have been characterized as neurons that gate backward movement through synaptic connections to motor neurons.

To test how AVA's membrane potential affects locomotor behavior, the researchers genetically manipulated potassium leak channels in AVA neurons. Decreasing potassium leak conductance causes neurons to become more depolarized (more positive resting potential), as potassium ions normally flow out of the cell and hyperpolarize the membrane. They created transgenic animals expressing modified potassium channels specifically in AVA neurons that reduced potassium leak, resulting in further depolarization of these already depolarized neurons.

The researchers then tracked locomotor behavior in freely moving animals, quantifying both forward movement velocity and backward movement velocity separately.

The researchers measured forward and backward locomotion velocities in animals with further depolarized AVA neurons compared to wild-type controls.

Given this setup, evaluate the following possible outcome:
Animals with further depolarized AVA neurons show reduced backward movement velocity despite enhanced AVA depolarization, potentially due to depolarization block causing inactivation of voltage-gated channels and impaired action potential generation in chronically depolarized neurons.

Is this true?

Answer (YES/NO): NO